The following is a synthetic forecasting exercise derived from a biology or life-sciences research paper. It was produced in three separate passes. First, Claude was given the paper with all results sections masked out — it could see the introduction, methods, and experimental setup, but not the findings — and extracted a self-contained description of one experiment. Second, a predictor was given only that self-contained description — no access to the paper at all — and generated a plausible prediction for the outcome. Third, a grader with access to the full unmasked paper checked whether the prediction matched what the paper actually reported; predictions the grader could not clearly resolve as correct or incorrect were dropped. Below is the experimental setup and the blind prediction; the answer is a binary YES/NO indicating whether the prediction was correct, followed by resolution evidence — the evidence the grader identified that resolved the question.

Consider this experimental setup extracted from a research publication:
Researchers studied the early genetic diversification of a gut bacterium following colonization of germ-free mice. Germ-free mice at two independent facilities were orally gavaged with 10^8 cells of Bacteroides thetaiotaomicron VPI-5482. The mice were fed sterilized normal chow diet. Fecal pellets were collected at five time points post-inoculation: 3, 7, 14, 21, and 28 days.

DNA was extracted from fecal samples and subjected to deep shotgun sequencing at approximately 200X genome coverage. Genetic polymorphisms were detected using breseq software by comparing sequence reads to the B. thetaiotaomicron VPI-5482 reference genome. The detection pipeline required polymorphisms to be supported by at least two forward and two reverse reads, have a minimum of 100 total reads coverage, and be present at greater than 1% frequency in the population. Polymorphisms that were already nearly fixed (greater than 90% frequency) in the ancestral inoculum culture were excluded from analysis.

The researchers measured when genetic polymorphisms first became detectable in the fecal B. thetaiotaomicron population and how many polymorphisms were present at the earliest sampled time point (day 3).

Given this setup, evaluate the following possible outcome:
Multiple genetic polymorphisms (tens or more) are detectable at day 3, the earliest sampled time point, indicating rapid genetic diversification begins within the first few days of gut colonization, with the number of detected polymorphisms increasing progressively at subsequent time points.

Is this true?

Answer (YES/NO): NO